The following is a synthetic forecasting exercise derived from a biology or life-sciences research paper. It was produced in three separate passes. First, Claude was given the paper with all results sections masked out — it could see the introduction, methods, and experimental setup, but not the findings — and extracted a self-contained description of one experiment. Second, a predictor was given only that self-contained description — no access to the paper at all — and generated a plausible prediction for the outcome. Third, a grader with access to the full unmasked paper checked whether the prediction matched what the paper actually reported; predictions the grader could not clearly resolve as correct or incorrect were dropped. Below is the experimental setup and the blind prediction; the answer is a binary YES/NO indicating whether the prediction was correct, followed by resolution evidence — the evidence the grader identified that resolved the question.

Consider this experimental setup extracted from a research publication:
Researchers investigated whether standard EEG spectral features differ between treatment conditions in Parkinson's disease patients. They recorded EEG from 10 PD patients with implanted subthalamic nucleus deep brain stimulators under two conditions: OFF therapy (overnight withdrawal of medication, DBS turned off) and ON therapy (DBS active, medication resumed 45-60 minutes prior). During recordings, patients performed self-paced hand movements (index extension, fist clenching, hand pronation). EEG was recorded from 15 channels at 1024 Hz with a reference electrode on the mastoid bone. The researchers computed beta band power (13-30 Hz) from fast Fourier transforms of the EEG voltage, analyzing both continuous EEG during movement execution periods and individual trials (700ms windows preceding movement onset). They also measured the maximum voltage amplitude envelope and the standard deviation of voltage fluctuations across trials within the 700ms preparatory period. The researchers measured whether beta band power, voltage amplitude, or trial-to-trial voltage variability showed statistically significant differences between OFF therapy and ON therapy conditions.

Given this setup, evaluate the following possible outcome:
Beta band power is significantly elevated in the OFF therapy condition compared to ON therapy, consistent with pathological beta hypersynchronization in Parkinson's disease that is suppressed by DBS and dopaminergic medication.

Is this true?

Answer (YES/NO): NO